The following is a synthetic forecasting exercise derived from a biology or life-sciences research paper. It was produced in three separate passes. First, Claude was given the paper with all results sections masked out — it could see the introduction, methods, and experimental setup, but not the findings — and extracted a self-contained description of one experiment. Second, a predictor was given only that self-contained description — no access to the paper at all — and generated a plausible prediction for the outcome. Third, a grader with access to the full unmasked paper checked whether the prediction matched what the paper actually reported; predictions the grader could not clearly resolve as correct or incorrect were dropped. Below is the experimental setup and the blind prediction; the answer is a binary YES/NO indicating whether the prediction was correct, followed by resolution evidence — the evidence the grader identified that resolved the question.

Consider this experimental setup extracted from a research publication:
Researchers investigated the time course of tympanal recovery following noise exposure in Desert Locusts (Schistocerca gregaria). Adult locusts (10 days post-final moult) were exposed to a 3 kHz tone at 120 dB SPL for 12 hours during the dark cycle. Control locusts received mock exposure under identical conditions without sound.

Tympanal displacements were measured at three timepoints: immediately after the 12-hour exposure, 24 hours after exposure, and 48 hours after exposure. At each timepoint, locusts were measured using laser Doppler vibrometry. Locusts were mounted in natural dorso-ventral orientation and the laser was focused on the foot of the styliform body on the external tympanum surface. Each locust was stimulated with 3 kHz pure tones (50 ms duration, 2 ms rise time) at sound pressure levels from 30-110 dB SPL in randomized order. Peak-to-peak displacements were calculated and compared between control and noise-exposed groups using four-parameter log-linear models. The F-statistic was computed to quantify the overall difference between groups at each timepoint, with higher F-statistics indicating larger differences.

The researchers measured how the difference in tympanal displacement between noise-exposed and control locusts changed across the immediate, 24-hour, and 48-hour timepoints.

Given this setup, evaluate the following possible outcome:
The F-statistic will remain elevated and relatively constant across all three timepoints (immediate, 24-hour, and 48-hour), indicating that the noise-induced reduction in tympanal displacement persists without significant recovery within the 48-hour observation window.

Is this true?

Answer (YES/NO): NO